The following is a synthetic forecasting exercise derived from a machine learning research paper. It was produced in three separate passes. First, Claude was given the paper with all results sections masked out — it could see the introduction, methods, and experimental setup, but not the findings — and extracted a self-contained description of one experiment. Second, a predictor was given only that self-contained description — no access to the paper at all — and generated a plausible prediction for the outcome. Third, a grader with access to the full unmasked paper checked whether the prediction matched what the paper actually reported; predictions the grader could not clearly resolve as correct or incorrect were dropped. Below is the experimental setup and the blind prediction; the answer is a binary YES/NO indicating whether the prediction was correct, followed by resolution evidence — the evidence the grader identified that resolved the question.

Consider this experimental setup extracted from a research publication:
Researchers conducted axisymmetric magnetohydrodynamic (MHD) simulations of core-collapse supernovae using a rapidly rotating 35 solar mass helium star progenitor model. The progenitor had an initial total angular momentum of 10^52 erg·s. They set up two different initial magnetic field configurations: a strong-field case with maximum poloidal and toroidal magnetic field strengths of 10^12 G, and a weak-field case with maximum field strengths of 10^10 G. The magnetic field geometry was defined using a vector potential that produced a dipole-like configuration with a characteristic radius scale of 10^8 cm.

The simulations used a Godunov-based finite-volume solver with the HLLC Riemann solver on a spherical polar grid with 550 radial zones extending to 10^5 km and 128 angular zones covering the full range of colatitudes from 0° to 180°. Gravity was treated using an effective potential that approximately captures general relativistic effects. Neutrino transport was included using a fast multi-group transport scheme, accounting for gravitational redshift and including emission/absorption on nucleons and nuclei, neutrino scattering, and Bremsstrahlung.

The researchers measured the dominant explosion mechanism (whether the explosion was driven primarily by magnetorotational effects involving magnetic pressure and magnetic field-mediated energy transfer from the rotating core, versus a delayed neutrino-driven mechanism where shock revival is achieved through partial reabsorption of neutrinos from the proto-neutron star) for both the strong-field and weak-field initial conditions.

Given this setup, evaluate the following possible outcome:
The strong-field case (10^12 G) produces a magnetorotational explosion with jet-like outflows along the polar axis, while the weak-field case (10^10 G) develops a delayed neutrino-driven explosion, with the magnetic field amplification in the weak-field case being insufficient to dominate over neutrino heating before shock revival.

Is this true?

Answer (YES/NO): YES